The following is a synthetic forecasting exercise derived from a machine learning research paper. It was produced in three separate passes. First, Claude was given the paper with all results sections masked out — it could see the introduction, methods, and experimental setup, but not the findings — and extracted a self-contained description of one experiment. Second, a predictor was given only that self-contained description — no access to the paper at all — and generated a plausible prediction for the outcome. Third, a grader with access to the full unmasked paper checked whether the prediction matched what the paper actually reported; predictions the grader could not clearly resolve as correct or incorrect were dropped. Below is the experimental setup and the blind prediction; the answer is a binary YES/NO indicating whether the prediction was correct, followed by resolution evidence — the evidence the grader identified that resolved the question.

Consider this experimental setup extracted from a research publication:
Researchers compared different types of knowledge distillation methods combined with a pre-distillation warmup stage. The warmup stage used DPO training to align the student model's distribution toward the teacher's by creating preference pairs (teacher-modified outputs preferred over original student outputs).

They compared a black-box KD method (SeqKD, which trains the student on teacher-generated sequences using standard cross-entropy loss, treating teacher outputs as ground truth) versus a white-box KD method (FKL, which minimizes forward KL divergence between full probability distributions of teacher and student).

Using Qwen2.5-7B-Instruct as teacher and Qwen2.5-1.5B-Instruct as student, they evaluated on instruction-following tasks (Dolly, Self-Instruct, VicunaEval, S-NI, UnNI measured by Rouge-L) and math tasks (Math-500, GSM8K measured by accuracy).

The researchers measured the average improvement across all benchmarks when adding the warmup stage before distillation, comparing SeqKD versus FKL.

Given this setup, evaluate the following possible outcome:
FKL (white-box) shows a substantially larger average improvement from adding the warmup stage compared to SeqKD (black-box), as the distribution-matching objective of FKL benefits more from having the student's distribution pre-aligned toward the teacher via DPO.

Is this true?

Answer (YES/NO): NO